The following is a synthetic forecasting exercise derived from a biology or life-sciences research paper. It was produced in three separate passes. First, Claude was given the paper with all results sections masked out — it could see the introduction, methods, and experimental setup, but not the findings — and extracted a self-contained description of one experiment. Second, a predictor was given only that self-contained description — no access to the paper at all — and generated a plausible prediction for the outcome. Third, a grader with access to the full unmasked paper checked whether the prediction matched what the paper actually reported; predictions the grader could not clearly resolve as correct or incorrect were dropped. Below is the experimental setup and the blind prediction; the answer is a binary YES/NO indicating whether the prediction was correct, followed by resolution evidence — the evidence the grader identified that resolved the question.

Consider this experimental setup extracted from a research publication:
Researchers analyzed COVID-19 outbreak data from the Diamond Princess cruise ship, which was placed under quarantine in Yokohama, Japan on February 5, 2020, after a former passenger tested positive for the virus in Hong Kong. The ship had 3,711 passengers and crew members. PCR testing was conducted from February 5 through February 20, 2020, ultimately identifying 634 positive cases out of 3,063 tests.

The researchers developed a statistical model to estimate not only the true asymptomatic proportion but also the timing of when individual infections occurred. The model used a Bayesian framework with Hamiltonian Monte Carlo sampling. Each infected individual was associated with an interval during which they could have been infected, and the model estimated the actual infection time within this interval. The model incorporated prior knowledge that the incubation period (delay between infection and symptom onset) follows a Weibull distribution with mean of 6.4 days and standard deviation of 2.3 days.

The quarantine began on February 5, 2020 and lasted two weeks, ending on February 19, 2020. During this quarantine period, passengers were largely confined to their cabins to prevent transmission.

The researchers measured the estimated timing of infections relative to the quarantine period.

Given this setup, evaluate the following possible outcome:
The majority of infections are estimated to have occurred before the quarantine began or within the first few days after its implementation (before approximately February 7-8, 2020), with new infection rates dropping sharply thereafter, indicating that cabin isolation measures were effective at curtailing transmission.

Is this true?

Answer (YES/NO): YES